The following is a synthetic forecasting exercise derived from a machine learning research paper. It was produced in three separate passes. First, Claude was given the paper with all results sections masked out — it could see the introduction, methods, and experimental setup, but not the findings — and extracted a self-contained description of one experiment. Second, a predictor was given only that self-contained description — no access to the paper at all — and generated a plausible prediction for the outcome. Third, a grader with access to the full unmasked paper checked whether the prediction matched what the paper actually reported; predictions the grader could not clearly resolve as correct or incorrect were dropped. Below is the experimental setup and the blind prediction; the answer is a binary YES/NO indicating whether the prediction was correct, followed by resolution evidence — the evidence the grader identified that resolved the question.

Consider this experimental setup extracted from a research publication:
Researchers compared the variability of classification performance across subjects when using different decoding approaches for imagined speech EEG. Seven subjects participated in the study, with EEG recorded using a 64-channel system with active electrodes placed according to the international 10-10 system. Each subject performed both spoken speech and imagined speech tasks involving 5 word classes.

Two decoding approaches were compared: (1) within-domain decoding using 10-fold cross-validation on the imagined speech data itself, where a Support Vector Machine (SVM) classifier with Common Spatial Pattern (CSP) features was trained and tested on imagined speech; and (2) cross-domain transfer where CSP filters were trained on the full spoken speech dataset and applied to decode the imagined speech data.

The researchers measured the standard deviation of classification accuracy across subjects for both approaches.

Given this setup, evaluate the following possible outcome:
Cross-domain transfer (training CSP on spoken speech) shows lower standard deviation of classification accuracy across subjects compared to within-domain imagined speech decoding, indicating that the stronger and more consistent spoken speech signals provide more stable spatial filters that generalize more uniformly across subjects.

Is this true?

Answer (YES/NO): YES